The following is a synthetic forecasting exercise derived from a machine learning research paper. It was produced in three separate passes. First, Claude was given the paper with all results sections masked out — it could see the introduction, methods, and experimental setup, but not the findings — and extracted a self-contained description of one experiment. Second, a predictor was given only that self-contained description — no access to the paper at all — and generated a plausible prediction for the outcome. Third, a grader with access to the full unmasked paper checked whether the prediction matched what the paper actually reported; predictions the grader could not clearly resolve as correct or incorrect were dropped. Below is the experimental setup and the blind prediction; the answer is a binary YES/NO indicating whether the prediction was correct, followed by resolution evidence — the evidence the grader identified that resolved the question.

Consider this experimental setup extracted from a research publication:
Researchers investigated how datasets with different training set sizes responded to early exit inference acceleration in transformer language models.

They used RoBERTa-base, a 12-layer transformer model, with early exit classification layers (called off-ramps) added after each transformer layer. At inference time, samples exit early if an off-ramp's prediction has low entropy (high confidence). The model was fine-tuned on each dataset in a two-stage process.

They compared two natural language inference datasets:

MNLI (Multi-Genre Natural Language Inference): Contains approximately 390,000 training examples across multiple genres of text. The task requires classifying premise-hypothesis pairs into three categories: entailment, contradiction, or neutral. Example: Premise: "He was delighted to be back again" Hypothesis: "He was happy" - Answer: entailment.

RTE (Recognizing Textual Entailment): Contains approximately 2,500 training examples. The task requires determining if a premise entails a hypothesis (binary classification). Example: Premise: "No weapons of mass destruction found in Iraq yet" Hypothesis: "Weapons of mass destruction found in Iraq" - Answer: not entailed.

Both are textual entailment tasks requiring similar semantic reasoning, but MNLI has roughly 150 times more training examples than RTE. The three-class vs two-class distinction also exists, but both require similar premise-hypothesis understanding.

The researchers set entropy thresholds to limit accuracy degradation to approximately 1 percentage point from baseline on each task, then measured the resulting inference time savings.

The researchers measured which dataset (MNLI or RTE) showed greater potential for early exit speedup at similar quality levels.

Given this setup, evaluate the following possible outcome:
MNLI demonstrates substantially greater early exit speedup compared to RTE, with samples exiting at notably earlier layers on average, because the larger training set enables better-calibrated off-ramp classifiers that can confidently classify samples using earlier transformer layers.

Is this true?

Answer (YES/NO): NO